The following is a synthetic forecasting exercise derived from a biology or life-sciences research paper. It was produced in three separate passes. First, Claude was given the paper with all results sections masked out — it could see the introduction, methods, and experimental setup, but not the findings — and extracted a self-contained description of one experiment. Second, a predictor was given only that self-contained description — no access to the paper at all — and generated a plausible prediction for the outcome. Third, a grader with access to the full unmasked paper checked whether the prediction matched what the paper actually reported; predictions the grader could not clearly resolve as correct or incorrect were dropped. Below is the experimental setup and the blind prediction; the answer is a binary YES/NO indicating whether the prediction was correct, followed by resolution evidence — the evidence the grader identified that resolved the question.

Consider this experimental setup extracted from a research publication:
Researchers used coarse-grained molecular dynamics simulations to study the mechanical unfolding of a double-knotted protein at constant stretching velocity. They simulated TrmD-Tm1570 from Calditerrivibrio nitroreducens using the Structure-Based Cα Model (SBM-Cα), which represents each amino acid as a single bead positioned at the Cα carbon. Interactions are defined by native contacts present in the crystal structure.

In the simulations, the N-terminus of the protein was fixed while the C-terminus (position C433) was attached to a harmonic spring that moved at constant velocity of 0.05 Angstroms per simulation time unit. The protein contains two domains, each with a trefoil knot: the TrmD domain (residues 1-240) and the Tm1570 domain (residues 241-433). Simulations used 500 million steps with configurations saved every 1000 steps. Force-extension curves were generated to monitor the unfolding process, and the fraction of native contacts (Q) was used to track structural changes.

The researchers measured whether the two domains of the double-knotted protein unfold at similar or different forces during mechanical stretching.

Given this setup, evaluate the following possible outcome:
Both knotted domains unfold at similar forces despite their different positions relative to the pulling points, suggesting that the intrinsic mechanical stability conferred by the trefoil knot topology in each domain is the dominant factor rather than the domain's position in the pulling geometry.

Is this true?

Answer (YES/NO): NO